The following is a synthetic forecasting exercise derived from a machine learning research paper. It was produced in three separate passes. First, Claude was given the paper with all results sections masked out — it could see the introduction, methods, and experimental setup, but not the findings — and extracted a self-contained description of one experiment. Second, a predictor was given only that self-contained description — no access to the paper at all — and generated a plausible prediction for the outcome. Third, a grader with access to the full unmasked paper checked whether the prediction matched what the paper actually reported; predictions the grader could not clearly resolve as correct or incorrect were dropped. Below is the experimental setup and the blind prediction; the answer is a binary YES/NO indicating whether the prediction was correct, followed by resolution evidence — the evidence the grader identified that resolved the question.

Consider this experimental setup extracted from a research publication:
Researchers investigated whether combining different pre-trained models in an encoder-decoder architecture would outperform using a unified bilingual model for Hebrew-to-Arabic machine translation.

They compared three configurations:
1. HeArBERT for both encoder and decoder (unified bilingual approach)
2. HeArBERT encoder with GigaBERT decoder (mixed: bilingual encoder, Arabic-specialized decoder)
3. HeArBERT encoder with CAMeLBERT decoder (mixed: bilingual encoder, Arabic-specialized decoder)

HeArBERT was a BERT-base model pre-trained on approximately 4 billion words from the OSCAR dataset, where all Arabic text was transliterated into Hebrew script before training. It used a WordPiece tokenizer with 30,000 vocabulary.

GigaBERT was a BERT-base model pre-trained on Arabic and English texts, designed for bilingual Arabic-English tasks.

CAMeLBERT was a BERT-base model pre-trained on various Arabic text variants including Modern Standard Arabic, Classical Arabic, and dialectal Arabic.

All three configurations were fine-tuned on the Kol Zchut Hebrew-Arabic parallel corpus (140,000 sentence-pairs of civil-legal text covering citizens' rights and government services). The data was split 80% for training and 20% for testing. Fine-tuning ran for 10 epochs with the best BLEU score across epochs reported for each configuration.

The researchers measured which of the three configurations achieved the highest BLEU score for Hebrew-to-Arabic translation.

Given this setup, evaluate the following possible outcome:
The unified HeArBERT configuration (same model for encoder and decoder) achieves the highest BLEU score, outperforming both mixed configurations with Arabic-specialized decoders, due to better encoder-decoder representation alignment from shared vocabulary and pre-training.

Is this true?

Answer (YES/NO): NO